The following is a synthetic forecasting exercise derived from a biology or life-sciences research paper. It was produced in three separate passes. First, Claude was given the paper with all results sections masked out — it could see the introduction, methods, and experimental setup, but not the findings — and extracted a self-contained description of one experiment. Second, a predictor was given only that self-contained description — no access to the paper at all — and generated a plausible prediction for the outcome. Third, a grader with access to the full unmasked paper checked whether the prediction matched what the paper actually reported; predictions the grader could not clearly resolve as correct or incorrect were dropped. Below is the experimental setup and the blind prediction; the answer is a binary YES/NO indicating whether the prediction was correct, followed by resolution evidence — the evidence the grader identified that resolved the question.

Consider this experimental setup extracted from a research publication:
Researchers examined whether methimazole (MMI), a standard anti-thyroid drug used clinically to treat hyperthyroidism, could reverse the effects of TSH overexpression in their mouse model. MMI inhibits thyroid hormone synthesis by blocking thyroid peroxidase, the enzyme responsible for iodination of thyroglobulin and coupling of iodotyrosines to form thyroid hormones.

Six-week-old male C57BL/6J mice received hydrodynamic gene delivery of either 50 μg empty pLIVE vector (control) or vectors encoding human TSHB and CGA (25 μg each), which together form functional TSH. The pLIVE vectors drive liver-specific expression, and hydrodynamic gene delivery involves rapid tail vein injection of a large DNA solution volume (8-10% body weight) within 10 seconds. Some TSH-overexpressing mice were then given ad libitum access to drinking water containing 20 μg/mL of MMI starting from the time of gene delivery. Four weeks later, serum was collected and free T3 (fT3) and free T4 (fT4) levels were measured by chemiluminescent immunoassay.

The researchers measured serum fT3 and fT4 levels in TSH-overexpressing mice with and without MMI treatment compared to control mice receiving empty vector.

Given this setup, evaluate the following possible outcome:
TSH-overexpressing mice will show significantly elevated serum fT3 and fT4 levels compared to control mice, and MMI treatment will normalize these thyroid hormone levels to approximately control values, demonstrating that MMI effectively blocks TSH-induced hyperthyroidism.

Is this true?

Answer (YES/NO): YES